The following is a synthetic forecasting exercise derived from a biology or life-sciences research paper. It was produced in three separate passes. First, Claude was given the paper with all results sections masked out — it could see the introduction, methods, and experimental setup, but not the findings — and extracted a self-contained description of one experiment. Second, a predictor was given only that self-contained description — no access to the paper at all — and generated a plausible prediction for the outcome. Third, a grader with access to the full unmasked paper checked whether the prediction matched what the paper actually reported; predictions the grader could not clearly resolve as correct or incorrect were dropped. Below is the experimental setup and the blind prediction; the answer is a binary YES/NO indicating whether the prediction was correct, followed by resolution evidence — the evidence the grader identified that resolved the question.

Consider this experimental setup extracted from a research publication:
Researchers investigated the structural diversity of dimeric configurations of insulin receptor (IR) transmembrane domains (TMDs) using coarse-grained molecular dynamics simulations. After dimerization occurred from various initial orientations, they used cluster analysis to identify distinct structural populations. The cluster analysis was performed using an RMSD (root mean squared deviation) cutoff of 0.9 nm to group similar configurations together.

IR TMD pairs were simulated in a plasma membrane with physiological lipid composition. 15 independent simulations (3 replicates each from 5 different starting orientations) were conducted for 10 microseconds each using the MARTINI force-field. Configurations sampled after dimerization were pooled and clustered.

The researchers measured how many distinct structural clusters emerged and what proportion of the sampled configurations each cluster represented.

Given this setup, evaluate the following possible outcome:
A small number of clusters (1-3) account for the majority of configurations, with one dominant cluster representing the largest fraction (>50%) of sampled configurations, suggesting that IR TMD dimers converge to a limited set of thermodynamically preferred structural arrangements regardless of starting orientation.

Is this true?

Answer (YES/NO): NO